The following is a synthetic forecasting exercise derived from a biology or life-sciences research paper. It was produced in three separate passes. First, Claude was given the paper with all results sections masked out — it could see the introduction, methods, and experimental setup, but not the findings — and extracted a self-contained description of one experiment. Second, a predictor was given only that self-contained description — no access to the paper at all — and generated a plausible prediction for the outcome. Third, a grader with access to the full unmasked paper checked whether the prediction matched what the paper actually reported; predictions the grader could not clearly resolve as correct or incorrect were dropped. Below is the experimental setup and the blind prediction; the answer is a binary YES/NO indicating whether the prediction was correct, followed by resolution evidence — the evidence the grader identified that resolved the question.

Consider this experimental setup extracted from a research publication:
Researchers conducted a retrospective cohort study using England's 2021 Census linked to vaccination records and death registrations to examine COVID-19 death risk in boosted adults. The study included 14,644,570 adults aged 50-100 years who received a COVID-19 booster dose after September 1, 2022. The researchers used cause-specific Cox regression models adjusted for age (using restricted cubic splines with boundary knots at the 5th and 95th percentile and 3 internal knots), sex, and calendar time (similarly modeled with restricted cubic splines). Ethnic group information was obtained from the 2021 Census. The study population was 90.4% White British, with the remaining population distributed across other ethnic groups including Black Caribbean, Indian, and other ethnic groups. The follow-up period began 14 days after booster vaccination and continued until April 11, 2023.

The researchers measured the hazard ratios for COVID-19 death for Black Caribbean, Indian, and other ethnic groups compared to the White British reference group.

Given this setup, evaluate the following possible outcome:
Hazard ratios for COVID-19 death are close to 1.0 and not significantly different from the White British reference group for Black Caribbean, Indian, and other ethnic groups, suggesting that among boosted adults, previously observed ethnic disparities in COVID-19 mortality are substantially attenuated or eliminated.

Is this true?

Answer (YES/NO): NO